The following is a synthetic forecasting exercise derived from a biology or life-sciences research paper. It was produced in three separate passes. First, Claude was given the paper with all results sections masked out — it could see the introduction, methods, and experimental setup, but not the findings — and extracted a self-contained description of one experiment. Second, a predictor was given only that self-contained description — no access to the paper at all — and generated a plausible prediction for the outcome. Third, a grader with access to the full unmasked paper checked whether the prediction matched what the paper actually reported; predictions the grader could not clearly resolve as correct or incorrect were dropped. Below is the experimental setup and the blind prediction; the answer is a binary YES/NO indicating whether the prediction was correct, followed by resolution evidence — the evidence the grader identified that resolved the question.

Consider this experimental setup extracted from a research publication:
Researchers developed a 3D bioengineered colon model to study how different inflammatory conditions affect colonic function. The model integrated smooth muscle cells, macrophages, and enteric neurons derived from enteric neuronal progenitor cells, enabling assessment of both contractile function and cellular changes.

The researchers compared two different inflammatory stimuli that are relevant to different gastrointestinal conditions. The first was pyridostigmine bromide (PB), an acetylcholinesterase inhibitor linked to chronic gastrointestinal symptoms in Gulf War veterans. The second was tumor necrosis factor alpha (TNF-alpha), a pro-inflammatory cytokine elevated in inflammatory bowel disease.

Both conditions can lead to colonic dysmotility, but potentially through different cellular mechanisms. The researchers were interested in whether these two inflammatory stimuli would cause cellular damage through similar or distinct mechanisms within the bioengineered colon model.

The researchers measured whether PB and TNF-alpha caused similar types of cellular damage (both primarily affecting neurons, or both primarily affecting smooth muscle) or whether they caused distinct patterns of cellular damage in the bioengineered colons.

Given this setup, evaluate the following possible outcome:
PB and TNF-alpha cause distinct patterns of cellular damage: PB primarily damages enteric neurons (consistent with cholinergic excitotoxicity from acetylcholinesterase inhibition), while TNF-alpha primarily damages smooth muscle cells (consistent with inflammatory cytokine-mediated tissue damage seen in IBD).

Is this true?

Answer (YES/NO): NO